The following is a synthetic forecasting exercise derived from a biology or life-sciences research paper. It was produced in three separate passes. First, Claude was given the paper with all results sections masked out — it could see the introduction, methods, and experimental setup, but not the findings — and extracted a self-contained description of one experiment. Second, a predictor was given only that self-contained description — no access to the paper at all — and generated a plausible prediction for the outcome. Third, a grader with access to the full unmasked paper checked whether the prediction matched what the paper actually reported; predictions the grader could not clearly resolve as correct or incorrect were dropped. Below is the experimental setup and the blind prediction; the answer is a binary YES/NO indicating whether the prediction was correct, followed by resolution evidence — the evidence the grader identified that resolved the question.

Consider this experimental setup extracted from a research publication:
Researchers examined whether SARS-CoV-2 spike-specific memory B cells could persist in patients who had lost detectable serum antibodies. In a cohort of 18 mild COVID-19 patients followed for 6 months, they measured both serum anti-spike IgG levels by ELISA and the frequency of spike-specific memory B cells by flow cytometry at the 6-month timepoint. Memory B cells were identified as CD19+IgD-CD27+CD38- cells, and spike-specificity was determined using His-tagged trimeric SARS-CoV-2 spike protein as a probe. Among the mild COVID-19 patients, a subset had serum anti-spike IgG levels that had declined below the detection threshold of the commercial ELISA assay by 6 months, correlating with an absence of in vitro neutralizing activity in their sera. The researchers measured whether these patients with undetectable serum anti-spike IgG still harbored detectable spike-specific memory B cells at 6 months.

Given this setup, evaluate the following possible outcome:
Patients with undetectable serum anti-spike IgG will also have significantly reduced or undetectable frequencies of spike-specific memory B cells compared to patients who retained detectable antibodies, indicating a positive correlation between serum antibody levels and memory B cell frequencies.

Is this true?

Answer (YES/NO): NO